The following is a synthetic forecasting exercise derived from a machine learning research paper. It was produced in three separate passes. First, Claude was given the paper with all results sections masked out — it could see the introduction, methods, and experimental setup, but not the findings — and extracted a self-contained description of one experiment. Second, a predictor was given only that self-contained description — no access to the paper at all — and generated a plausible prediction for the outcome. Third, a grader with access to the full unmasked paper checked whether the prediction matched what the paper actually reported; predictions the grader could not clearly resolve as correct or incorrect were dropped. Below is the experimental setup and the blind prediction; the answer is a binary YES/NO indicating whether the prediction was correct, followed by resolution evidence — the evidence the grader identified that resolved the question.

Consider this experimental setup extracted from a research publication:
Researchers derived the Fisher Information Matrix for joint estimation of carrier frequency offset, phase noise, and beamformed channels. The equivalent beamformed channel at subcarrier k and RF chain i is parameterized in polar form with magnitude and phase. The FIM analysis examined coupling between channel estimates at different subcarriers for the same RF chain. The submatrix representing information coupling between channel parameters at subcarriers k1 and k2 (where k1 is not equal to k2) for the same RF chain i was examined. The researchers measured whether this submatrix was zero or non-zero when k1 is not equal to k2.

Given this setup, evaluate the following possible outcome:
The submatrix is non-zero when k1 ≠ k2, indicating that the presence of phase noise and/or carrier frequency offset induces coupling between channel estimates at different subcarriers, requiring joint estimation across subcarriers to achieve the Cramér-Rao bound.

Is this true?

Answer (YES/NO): NO